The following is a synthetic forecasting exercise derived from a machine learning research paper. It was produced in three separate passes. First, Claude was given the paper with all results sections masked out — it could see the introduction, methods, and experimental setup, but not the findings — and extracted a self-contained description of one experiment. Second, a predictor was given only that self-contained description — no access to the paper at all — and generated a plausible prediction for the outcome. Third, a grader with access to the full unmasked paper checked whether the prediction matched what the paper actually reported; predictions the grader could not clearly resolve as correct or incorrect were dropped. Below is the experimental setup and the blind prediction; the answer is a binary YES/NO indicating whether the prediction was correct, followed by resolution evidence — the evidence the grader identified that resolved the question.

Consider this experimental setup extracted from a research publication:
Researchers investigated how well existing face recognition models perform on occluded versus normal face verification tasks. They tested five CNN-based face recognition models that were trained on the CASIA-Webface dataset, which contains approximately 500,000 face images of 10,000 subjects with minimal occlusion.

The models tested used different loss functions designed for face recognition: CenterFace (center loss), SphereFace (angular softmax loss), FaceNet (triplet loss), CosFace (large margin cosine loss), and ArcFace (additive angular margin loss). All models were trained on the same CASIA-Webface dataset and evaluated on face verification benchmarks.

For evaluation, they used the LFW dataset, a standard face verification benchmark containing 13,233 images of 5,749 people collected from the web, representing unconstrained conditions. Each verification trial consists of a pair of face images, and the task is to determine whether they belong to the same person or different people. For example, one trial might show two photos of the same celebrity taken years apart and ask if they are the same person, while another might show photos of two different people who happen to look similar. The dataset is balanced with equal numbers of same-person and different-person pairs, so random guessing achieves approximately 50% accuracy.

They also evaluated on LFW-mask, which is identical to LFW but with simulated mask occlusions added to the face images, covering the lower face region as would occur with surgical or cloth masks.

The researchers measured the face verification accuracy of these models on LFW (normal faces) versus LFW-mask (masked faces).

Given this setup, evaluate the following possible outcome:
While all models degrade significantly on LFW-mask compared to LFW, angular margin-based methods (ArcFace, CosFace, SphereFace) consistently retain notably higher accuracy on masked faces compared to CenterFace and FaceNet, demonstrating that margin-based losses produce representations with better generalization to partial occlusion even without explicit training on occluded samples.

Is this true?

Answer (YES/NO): NO